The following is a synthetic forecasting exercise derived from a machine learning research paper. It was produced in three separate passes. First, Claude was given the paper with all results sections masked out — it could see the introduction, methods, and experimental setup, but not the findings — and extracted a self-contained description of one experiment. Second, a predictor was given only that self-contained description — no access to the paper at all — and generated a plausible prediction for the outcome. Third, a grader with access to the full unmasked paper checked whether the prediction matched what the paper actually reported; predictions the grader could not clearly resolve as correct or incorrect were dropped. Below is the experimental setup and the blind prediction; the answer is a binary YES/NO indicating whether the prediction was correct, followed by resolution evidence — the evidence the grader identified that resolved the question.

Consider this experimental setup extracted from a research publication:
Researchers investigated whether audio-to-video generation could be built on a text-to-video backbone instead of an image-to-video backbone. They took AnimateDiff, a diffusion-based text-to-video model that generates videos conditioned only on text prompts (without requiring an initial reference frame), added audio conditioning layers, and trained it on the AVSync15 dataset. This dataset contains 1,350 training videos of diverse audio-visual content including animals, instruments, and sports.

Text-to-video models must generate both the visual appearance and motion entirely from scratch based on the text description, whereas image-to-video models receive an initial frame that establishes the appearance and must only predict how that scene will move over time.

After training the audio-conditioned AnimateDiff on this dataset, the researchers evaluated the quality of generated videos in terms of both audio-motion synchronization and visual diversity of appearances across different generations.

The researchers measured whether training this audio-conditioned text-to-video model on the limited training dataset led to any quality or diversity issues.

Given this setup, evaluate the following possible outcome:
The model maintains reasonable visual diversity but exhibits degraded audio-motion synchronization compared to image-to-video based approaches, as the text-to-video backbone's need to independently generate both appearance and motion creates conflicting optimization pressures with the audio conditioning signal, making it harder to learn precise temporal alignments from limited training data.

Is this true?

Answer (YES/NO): NO